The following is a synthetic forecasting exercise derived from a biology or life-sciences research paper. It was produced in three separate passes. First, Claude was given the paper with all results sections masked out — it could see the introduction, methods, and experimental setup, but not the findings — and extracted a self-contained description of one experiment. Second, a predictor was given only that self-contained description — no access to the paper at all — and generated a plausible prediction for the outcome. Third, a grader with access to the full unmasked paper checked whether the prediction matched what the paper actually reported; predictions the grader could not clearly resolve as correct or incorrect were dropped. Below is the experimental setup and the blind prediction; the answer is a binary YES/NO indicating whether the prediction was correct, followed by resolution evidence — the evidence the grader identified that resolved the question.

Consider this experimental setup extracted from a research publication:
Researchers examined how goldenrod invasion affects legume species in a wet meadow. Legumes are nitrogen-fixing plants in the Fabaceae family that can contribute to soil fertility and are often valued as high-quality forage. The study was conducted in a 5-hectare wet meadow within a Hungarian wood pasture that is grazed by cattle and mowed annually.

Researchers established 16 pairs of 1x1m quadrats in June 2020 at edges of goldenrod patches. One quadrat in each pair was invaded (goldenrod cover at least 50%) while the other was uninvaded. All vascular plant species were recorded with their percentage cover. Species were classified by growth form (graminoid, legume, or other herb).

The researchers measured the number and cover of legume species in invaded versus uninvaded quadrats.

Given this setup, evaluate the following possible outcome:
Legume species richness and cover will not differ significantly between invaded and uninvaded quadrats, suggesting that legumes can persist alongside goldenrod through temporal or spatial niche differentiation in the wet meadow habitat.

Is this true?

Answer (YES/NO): YES